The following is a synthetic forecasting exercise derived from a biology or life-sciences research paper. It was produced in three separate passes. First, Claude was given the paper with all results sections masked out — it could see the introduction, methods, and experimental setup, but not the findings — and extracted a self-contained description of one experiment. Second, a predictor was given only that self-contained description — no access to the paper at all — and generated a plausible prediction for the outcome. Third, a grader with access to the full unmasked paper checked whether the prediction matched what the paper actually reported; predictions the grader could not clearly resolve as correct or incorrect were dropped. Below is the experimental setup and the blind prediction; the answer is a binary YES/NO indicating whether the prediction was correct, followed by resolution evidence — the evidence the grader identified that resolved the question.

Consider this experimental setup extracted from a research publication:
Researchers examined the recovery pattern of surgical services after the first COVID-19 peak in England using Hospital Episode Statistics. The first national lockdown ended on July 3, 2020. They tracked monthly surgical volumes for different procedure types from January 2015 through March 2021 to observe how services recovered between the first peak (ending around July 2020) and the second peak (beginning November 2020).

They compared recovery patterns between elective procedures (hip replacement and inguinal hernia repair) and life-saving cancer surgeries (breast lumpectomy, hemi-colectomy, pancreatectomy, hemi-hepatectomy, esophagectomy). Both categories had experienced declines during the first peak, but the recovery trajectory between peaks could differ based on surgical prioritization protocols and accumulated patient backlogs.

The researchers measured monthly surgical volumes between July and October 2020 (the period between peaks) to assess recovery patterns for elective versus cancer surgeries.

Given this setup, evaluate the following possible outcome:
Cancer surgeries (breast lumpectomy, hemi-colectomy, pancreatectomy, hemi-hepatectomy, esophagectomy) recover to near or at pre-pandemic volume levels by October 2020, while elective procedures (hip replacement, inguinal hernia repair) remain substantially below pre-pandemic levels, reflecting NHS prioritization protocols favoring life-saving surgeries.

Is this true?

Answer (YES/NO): NO